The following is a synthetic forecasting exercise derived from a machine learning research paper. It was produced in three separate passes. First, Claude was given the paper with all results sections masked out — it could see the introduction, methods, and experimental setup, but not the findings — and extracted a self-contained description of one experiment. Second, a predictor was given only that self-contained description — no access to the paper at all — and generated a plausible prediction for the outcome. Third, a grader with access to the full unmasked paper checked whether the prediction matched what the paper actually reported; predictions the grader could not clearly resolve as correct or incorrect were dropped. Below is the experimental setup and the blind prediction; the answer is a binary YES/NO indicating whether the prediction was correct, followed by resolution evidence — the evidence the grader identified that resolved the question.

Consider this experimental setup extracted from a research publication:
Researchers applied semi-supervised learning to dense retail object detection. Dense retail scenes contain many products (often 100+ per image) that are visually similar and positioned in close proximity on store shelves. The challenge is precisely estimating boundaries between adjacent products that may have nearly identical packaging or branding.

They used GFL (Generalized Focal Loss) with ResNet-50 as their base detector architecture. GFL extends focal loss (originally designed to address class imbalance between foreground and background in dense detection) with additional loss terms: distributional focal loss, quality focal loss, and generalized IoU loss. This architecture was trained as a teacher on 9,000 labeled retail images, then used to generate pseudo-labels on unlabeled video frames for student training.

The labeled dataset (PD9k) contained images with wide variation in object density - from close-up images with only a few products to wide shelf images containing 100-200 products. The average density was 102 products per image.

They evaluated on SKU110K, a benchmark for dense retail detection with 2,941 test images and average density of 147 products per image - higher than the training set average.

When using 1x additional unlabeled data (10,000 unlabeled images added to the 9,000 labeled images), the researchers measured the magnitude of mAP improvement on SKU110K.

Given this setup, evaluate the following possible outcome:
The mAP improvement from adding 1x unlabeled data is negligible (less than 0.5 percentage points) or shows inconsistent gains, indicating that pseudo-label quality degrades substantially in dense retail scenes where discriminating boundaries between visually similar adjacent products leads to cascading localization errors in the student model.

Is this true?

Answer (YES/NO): NO